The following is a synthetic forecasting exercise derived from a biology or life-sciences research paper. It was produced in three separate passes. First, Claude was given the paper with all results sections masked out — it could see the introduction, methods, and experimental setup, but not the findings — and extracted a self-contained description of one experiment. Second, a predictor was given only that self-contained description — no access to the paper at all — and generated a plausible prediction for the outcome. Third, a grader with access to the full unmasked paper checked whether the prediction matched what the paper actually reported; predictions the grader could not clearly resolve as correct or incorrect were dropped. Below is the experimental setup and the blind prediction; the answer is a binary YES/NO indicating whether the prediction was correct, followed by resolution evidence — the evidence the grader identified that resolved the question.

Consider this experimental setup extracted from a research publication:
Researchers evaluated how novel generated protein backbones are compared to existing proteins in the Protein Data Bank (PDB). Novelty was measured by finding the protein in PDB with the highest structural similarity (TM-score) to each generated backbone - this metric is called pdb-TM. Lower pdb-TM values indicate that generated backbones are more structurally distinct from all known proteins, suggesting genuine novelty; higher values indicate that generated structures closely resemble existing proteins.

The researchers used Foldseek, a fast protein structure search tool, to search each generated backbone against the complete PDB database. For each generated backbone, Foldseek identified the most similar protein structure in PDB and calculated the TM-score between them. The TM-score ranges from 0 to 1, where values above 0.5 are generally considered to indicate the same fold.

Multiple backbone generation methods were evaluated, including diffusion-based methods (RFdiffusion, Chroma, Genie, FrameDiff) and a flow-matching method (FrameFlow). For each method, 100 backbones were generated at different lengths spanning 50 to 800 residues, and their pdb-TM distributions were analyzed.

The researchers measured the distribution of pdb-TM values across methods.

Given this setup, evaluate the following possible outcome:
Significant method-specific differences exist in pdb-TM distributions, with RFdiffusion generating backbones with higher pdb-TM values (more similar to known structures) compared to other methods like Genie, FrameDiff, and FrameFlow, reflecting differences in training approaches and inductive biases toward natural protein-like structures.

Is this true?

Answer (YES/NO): NO